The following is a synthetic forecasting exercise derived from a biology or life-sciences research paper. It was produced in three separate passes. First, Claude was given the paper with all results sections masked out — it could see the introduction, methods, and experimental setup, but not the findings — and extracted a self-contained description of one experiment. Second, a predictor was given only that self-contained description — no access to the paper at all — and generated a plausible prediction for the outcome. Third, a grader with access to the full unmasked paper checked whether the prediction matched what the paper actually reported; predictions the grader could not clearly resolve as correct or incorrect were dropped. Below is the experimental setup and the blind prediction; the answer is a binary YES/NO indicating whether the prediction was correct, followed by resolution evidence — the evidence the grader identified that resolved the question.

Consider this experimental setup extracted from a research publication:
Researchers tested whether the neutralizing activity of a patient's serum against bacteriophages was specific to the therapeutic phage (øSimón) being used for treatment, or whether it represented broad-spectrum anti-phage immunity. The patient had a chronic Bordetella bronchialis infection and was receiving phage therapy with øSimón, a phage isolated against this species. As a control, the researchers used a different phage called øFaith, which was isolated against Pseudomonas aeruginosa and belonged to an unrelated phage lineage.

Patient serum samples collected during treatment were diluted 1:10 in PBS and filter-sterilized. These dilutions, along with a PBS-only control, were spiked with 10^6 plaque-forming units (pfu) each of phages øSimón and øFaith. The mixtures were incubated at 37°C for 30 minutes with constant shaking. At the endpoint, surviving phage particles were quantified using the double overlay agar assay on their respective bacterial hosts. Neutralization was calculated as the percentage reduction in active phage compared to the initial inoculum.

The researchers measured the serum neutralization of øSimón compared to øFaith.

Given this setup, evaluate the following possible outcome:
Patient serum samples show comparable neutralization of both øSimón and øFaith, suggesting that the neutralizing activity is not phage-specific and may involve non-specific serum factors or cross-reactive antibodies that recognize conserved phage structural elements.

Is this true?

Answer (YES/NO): NO